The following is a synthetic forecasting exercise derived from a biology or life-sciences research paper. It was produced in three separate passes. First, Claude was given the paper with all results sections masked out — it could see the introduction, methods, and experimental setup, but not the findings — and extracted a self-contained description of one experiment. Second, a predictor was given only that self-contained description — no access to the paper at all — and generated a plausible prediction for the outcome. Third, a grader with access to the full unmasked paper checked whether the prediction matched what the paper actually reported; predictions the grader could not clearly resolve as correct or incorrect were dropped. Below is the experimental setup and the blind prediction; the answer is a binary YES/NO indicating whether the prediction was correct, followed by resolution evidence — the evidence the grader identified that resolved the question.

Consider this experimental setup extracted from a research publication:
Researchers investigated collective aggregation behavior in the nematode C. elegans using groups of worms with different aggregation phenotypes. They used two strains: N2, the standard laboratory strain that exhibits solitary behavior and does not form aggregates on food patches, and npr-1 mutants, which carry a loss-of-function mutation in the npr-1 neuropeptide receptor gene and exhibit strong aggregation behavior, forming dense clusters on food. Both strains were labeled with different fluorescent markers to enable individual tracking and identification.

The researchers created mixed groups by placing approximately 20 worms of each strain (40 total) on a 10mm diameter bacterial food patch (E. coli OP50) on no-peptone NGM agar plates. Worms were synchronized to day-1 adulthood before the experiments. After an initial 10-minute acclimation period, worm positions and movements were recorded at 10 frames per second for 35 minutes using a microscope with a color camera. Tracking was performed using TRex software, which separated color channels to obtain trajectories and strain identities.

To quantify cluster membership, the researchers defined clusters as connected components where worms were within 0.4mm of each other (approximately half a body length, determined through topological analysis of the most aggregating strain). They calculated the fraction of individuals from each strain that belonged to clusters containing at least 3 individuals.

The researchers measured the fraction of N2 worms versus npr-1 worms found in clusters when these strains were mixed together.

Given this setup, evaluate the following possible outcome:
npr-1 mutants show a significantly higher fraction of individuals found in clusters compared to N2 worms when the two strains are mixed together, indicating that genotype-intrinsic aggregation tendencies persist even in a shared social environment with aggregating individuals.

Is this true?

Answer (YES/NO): YES